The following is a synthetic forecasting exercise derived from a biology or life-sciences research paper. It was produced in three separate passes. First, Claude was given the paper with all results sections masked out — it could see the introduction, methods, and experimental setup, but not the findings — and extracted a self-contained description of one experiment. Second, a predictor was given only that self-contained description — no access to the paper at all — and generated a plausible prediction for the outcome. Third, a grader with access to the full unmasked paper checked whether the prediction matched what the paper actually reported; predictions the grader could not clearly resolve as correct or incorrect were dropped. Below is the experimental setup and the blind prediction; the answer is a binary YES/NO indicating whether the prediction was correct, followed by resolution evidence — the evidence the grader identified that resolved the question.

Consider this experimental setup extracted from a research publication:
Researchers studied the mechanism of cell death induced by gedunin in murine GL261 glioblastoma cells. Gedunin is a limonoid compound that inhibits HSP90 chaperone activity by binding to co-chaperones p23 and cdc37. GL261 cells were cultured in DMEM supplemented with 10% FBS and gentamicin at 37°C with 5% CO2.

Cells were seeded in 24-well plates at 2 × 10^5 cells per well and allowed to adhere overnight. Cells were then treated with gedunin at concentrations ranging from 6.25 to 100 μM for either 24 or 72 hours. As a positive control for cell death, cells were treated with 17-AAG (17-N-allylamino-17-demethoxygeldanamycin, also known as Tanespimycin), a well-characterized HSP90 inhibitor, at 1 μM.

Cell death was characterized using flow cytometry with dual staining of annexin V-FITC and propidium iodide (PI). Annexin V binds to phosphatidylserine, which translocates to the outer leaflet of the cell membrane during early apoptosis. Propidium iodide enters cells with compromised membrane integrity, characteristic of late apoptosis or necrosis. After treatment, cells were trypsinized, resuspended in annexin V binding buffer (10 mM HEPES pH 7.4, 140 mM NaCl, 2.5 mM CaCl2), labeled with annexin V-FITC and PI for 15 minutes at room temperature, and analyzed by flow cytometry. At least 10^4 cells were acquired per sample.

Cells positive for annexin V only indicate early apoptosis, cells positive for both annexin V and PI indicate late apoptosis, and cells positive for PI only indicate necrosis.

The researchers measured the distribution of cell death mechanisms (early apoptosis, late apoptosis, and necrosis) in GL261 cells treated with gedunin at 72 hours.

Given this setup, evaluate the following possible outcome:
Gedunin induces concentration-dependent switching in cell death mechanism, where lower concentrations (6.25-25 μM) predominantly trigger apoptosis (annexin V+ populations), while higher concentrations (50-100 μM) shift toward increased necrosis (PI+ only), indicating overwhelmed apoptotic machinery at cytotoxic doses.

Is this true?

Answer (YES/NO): NO